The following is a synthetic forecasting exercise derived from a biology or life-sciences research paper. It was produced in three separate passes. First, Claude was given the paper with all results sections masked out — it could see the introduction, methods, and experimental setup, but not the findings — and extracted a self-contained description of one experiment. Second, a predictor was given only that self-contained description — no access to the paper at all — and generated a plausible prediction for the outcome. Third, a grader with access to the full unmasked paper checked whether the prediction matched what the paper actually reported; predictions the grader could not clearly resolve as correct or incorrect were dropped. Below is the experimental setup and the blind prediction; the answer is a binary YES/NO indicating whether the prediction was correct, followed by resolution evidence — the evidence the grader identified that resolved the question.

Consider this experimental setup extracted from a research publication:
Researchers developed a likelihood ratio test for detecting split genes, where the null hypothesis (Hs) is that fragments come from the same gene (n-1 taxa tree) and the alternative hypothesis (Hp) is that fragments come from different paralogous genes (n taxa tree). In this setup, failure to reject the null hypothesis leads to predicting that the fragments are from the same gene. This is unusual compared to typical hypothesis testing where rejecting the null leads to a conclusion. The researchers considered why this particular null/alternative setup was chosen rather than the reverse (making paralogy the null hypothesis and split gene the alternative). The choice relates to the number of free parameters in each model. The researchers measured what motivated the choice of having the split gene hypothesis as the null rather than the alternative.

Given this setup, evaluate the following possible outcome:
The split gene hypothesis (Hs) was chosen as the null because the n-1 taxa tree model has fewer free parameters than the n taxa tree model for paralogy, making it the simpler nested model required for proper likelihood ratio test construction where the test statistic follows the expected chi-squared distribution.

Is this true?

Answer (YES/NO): NO